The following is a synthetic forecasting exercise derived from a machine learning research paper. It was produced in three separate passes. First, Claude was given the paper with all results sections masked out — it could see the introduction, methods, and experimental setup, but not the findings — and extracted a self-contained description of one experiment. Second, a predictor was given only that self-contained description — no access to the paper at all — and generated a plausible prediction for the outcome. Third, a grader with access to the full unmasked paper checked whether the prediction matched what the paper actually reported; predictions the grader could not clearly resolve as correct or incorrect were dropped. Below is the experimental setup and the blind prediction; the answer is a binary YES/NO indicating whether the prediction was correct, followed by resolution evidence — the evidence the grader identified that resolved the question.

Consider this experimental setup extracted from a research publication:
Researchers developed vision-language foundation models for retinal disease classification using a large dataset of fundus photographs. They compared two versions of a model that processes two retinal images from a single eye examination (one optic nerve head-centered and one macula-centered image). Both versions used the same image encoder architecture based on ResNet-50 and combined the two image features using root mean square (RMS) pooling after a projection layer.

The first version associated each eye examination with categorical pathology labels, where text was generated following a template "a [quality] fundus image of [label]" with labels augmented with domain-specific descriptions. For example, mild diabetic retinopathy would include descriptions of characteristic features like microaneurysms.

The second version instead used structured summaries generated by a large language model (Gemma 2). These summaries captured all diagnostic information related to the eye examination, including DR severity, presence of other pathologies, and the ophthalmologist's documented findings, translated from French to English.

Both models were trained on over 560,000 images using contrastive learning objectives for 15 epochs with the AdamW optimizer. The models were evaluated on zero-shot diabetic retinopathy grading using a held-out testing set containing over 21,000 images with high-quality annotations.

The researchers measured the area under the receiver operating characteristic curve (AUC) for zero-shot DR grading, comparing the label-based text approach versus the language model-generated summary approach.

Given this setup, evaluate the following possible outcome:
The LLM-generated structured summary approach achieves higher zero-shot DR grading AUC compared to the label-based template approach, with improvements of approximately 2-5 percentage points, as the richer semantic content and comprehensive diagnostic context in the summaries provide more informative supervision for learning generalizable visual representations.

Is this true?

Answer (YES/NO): NO